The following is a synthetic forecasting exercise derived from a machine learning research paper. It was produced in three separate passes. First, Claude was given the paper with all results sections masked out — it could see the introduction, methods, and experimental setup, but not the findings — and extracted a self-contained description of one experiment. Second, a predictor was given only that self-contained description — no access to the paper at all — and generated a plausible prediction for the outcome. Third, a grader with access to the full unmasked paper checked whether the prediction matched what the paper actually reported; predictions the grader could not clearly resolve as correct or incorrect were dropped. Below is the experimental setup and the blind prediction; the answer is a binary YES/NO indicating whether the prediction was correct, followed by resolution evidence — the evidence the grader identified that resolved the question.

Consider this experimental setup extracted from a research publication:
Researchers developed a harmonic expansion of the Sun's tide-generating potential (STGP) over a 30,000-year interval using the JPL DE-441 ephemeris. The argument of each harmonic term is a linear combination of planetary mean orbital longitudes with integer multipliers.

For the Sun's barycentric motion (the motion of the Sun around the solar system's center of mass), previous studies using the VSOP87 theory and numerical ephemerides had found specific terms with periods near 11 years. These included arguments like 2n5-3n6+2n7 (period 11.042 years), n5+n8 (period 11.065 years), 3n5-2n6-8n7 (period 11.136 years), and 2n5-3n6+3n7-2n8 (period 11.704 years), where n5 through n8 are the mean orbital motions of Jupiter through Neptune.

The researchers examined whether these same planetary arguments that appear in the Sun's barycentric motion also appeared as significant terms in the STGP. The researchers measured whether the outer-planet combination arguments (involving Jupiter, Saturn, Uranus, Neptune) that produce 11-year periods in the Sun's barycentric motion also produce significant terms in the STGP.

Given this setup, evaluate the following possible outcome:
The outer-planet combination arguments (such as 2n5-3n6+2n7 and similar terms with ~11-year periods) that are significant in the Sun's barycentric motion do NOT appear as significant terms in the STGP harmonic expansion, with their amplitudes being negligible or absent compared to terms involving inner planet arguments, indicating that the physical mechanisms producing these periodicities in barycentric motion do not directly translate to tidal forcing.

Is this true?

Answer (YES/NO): NO